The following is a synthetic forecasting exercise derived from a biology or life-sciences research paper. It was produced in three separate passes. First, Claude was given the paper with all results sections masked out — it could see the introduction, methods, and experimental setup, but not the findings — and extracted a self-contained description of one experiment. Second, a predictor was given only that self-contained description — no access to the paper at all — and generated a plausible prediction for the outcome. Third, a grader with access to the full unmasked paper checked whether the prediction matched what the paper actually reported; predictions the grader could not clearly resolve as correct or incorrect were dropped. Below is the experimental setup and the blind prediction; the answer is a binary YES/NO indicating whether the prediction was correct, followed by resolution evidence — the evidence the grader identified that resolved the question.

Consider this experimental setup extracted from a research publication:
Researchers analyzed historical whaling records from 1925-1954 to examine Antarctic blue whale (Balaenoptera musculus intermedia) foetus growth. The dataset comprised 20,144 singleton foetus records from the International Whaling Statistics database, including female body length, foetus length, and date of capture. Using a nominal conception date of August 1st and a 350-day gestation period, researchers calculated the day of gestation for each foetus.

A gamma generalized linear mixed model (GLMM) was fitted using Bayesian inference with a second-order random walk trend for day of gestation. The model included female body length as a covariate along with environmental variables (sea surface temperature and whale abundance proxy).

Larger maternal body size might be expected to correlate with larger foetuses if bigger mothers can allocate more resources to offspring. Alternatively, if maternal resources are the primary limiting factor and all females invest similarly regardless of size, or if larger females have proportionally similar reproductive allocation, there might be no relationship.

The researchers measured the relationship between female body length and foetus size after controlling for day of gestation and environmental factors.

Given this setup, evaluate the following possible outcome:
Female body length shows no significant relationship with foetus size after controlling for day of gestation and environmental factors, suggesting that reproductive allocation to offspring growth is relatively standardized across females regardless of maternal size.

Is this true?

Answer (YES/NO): NO